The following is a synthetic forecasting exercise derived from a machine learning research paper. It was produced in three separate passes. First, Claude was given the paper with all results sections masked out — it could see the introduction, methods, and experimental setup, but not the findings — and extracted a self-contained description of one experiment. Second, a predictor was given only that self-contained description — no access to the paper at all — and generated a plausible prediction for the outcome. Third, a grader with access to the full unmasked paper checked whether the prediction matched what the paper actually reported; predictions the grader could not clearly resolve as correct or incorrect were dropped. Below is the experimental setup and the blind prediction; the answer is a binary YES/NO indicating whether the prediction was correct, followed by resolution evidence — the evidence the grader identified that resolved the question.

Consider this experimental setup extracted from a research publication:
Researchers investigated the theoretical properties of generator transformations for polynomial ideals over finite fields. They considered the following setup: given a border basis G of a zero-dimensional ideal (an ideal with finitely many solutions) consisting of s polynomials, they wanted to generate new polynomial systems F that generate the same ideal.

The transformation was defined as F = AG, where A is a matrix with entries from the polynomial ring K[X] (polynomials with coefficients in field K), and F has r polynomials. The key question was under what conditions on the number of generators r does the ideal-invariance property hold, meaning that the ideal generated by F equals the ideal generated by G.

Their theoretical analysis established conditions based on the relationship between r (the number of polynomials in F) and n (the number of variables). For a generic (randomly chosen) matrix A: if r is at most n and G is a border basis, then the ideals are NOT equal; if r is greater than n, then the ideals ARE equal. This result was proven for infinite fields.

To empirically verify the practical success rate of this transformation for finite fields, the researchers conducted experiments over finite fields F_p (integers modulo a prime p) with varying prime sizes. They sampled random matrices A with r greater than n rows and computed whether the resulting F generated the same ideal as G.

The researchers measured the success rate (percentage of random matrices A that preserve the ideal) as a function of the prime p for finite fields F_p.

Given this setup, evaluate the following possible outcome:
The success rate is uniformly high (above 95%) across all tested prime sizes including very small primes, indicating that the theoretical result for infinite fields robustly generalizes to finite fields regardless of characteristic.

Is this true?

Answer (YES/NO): NO